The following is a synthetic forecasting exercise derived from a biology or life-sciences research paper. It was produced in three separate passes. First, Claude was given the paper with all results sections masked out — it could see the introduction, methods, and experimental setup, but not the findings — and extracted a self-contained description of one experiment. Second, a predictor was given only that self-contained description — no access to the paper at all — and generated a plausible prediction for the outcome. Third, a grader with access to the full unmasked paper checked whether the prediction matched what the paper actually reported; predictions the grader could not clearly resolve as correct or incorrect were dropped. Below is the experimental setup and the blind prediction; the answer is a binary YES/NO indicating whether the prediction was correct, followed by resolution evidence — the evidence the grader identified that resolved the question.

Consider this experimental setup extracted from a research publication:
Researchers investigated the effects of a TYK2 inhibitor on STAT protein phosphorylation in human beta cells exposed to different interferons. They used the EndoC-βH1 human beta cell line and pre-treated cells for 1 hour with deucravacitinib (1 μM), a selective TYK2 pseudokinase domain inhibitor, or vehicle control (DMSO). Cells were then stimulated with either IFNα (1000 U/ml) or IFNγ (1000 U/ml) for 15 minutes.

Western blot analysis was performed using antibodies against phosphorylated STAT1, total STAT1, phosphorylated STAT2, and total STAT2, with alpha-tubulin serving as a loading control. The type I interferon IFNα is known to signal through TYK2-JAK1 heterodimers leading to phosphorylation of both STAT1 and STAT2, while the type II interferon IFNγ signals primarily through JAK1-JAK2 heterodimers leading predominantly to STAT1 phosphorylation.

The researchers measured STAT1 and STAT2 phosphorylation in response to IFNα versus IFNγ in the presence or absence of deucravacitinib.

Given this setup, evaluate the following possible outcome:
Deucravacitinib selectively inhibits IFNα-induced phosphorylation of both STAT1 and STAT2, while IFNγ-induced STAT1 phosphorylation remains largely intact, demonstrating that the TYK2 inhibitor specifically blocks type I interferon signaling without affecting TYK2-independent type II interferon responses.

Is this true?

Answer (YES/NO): YES